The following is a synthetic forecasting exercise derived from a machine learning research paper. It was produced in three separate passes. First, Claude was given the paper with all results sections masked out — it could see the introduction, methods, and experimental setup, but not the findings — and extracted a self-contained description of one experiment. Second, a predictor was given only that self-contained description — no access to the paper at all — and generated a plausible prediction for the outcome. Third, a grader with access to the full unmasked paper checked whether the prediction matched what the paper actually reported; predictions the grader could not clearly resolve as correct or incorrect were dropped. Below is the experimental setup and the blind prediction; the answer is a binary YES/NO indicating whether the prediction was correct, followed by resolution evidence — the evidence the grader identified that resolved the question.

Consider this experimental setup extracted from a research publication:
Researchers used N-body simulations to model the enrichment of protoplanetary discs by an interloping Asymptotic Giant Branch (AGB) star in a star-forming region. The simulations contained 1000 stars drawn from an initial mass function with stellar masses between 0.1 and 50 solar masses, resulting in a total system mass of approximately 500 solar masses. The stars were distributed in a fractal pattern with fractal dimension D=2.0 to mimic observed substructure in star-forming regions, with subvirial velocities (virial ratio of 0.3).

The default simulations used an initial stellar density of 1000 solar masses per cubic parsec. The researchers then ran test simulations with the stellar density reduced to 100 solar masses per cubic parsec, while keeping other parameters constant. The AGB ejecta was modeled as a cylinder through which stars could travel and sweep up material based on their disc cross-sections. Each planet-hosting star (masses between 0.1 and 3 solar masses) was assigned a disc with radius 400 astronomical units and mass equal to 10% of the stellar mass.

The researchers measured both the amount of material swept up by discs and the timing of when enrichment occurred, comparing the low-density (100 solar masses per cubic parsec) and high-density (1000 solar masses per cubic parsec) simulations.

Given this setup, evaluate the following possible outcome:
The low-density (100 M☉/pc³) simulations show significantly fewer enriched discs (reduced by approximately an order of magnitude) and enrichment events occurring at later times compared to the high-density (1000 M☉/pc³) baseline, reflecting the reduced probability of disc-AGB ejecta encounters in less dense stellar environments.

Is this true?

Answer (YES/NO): NO